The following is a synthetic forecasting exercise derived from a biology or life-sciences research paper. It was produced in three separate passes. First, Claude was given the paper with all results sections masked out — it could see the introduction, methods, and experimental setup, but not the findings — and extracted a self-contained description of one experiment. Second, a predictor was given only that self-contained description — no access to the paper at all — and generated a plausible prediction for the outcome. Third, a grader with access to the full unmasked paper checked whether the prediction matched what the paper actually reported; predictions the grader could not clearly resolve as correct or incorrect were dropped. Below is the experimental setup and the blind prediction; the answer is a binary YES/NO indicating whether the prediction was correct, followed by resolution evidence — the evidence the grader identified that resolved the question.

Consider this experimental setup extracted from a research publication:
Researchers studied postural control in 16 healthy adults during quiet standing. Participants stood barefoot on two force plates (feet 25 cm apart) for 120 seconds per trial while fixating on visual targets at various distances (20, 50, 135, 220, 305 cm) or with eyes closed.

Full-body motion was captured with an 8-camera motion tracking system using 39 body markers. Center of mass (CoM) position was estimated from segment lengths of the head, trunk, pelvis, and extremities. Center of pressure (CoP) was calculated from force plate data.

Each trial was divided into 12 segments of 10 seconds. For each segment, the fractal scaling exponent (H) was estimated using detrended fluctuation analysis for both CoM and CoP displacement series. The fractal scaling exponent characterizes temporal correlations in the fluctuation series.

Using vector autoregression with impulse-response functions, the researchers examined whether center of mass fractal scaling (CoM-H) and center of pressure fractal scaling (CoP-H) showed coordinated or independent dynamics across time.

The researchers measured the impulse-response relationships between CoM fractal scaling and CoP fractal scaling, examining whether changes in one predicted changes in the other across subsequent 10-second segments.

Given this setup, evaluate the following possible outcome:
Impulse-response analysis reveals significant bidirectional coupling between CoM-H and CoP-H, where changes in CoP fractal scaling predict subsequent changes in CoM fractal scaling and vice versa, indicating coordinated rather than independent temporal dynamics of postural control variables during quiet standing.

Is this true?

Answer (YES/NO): NO